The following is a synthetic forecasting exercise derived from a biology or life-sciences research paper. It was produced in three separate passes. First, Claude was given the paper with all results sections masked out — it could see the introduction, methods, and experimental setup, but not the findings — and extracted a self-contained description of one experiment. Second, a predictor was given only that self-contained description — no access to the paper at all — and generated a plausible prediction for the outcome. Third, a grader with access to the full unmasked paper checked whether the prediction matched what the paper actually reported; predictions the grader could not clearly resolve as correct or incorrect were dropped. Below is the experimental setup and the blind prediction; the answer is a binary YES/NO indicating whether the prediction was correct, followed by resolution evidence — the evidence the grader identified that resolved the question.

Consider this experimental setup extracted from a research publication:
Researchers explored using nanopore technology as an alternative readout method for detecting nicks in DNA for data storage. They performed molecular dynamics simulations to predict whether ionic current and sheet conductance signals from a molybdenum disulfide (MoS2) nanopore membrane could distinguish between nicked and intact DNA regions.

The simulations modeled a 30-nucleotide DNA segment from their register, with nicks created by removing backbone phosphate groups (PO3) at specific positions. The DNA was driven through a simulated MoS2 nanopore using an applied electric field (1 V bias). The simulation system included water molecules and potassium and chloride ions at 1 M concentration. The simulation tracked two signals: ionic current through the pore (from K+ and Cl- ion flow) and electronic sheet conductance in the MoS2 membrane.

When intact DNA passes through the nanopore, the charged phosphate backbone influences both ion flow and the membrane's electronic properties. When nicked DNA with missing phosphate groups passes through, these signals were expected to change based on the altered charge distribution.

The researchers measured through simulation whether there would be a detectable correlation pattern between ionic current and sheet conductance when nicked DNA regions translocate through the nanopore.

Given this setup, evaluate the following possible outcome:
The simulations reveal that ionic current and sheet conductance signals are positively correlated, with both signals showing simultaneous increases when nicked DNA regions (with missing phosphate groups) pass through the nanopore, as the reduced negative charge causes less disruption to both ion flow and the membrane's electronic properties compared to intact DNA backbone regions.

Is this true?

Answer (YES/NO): NO